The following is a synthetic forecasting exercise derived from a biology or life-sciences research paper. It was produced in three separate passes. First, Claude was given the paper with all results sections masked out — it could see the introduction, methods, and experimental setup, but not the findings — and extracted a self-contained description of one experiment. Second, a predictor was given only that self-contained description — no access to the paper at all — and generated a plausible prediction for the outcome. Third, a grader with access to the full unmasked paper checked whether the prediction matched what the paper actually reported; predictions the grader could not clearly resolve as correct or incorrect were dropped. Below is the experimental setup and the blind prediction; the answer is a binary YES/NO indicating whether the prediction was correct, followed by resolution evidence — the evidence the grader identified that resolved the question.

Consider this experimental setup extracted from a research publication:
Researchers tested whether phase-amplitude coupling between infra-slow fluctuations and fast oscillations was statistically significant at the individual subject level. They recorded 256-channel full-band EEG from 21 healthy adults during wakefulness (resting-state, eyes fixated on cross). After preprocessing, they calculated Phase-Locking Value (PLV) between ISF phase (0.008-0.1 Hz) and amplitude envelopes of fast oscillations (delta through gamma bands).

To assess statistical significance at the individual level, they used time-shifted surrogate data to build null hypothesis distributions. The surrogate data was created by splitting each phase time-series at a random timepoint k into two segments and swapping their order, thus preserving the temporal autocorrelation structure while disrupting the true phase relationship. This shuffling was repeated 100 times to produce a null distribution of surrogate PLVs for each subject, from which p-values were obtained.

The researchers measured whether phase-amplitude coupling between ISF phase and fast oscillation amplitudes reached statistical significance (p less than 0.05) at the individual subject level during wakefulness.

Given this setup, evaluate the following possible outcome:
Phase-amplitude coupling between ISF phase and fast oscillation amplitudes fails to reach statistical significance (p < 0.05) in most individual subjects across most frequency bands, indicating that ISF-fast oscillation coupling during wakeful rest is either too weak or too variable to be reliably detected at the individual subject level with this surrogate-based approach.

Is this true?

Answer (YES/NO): NO